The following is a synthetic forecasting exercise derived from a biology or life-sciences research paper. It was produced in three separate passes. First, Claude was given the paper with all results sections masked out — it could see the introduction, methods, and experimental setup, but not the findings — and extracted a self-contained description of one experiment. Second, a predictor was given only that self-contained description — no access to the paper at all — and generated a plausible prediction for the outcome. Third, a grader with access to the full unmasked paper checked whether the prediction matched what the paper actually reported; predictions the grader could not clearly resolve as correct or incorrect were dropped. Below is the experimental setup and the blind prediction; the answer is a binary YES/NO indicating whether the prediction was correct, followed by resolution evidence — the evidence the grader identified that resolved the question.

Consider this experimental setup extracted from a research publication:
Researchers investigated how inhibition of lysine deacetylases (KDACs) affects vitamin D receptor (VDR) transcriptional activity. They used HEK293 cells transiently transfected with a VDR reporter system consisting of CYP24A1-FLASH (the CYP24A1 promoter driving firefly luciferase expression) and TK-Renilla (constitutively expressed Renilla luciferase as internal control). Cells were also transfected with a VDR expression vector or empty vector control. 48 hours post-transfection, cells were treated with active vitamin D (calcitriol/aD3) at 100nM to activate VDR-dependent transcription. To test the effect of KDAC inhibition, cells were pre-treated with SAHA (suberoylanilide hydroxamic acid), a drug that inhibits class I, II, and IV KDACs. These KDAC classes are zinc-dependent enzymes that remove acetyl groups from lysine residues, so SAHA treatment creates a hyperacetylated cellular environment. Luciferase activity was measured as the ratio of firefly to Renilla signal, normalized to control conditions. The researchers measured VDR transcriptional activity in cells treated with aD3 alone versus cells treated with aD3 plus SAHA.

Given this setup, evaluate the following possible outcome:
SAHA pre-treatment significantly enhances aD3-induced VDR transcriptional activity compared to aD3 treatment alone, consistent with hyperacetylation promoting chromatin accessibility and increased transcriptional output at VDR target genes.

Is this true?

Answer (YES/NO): NO